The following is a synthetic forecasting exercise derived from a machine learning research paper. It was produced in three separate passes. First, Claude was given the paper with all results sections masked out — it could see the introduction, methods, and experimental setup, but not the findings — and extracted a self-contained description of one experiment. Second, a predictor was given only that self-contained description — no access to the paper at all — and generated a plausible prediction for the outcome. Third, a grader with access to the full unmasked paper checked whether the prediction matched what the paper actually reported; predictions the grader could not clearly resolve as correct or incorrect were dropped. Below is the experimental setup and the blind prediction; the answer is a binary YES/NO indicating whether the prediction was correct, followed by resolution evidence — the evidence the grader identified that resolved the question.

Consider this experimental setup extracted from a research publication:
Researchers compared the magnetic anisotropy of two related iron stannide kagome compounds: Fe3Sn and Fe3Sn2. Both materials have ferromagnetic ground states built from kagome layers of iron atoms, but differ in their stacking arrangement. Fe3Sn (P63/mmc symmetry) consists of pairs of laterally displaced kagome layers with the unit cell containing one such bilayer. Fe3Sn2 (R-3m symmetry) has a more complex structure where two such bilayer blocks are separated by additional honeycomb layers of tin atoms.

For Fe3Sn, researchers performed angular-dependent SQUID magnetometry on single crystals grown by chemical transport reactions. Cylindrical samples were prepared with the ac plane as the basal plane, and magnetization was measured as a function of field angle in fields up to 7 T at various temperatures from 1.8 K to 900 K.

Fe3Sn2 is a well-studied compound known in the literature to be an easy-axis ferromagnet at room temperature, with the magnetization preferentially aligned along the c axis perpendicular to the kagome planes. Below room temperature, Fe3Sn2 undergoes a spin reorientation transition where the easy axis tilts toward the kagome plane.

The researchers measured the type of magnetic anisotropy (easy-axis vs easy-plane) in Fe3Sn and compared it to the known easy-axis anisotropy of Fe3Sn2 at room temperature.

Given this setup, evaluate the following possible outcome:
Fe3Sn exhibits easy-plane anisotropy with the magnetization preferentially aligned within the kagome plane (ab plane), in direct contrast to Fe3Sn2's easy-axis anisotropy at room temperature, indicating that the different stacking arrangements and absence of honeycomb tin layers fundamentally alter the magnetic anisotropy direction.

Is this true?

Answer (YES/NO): YES